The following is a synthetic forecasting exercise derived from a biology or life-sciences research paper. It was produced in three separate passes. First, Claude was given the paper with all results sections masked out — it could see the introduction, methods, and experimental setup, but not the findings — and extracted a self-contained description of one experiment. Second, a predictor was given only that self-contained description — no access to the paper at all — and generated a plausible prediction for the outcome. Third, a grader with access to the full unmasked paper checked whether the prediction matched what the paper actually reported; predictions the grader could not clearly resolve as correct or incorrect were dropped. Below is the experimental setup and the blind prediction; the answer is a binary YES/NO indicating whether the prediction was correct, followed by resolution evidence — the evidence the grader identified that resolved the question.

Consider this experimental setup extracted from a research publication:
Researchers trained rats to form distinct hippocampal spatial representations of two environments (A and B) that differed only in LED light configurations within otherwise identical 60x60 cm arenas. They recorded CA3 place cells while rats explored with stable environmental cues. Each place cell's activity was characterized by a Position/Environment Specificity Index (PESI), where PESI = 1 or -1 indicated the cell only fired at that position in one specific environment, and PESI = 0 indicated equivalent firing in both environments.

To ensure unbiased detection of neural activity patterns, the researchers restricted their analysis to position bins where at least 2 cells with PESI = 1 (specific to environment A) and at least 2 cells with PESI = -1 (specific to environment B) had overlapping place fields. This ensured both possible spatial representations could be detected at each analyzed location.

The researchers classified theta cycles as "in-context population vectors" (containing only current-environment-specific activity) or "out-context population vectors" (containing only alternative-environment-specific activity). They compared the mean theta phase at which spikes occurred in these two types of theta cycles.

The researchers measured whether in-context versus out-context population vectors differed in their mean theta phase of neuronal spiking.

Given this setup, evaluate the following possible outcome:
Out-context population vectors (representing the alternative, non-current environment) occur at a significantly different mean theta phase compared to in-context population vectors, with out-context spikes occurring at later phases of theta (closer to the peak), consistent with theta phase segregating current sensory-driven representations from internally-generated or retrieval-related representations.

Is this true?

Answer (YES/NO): YES